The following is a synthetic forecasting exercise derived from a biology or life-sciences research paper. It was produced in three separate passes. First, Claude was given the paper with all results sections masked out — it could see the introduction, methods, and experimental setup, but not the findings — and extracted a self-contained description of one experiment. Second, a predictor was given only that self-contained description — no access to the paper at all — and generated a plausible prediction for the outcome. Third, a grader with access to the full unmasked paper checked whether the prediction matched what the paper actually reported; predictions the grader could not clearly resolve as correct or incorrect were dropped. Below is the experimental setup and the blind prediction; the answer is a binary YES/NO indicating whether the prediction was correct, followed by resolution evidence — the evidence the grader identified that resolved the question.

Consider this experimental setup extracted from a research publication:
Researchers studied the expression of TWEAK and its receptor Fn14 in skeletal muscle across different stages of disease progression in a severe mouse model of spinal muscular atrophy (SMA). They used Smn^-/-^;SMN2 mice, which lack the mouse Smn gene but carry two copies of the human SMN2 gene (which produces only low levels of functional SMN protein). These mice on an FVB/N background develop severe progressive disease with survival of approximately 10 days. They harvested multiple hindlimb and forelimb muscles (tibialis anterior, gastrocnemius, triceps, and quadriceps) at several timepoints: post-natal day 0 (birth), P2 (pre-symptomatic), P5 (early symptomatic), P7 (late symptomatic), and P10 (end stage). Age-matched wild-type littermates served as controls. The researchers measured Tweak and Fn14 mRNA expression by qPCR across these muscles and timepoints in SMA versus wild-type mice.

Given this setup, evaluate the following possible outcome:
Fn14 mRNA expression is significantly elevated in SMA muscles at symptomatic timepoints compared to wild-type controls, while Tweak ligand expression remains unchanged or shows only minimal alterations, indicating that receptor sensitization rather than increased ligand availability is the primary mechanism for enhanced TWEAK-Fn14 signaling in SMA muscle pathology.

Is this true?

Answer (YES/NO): NO